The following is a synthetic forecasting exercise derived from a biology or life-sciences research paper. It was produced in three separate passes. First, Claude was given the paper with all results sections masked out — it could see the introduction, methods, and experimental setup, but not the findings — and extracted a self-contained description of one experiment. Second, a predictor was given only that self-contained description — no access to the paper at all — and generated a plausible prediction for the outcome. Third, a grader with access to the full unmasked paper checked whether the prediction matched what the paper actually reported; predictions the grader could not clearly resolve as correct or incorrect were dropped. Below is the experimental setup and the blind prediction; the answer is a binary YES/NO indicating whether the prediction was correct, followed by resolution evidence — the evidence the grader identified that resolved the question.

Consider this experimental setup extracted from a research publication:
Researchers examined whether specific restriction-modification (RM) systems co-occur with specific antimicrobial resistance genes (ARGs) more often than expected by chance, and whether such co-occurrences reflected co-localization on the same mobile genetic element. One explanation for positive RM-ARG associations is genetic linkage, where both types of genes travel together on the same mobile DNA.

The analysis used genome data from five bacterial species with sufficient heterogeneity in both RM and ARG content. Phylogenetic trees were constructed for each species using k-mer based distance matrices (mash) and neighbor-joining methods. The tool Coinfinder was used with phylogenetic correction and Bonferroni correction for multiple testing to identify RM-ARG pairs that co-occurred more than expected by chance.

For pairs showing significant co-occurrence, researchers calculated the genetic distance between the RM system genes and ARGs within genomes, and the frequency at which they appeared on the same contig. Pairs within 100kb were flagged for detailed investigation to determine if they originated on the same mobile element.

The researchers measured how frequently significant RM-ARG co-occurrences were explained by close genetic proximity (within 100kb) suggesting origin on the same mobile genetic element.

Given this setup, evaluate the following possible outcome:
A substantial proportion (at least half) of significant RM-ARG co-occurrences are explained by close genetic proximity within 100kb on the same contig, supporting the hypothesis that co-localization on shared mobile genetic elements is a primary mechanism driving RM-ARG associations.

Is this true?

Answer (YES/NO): NO